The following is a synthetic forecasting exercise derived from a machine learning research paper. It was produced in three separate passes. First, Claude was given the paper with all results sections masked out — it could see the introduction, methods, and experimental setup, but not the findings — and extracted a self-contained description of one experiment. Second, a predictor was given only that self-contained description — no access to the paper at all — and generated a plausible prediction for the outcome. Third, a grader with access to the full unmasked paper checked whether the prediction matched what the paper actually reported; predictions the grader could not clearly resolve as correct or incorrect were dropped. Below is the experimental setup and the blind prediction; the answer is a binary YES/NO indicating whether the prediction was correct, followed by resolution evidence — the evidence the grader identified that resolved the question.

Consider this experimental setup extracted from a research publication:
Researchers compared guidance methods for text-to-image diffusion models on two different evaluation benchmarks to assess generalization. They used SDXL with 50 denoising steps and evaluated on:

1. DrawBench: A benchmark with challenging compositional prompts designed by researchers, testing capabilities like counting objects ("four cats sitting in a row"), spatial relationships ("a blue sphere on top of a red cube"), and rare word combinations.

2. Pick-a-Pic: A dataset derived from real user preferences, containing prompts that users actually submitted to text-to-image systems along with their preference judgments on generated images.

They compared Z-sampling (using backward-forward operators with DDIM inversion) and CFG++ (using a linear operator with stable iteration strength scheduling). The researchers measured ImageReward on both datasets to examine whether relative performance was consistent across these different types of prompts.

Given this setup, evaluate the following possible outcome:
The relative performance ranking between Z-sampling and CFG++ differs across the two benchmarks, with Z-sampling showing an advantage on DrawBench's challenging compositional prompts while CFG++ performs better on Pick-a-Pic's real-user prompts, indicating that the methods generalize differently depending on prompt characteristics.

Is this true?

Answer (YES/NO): NO